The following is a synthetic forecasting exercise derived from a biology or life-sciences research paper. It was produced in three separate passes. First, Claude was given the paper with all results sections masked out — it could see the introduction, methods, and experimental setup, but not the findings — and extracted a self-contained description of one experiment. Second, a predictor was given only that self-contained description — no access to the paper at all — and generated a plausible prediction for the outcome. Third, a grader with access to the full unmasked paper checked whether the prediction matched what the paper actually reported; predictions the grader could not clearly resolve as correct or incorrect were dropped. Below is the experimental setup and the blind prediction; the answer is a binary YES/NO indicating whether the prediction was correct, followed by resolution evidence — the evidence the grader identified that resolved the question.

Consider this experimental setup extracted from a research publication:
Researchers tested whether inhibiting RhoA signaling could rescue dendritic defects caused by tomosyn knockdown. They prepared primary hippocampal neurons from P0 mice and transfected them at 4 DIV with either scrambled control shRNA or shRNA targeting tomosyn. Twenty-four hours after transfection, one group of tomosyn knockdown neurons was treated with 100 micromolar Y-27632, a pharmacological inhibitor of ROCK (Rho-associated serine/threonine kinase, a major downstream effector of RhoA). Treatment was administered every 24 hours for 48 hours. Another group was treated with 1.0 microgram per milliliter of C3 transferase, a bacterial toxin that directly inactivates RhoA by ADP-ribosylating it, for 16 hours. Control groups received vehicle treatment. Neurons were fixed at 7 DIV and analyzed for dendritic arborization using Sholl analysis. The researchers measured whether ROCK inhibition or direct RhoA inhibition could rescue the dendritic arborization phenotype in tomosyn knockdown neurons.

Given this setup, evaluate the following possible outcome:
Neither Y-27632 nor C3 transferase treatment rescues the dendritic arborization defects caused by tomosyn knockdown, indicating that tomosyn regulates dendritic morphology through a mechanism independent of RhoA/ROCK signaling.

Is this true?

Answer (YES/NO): NO